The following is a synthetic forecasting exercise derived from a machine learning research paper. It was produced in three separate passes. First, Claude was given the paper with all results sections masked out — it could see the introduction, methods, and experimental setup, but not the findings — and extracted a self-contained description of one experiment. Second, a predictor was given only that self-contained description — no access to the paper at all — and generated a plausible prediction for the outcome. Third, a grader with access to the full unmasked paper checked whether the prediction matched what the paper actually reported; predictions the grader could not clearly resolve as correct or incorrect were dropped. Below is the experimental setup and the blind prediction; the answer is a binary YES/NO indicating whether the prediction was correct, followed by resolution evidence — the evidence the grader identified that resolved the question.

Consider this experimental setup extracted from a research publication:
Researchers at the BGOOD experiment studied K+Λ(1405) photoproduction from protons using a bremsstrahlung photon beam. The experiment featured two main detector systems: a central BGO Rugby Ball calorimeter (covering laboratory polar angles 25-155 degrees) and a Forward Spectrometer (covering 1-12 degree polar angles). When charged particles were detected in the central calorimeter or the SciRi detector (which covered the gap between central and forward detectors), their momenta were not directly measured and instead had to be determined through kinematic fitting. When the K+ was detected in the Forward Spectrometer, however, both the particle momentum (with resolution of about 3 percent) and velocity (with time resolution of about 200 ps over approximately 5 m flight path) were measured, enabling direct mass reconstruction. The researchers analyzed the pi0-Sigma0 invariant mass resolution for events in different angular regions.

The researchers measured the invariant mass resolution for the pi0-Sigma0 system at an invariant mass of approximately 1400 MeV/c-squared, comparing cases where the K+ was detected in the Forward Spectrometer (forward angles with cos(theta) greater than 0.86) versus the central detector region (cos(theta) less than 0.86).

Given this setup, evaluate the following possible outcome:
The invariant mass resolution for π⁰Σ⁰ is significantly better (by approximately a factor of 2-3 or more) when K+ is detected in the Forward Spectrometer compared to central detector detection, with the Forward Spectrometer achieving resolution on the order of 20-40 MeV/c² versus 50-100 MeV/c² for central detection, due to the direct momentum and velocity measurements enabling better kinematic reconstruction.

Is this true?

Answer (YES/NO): NO